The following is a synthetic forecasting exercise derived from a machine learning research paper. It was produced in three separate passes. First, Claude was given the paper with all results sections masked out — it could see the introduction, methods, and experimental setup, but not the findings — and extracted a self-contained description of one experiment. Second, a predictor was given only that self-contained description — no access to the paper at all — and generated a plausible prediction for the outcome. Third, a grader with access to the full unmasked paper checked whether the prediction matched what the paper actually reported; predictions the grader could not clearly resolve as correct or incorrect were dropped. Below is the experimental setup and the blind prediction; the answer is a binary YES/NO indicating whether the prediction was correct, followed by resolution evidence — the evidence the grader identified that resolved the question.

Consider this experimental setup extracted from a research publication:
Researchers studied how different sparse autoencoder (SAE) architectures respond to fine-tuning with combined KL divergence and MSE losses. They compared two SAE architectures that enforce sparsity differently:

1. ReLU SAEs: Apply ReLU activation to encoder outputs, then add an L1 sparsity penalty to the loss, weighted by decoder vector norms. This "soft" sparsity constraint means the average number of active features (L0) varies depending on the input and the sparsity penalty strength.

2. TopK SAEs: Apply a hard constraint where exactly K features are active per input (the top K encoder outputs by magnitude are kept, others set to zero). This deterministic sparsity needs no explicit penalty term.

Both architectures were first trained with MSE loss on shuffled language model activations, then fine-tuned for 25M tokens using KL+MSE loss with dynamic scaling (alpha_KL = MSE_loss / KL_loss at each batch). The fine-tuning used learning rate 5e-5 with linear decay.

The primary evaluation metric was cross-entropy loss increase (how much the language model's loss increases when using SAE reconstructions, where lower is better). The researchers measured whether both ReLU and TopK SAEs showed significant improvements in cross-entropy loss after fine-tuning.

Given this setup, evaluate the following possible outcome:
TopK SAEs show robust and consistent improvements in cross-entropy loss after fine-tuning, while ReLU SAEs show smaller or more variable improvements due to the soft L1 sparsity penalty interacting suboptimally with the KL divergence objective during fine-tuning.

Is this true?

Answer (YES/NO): NO